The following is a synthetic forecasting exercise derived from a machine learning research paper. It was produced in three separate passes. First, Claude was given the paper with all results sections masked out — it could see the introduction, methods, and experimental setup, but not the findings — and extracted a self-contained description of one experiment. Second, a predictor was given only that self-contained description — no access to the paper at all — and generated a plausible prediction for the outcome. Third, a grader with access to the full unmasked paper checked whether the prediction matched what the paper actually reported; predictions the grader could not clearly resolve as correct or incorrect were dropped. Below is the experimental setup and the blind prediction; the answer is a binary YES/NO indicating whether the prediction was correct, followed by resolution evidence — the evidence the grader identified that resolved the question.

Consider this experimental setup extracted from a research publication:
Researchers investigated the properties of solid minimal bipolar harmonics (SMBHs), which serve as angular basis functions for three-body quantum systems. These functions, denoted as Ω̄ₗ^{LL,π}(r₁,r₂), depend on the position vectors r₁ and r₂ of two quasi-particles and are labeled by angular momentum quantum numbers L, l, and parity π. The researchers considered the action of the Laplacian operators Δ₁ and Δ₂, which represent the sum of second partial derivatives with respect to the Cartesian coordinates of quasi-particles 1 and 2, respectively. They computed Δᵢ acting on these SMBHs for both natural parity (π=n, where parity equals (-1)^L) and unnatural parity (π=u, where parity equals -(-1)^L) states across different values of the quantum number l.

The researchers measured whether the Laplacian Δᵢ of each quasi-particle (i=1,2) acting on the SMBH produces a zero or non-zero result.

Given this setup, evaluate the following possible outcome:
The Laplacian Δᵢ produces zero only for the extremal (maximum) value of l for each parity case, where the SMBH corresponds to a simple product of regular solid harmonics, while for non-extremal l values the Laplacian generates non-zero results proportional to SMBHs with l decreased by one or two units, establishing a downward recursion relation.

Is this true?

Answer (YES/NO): NO